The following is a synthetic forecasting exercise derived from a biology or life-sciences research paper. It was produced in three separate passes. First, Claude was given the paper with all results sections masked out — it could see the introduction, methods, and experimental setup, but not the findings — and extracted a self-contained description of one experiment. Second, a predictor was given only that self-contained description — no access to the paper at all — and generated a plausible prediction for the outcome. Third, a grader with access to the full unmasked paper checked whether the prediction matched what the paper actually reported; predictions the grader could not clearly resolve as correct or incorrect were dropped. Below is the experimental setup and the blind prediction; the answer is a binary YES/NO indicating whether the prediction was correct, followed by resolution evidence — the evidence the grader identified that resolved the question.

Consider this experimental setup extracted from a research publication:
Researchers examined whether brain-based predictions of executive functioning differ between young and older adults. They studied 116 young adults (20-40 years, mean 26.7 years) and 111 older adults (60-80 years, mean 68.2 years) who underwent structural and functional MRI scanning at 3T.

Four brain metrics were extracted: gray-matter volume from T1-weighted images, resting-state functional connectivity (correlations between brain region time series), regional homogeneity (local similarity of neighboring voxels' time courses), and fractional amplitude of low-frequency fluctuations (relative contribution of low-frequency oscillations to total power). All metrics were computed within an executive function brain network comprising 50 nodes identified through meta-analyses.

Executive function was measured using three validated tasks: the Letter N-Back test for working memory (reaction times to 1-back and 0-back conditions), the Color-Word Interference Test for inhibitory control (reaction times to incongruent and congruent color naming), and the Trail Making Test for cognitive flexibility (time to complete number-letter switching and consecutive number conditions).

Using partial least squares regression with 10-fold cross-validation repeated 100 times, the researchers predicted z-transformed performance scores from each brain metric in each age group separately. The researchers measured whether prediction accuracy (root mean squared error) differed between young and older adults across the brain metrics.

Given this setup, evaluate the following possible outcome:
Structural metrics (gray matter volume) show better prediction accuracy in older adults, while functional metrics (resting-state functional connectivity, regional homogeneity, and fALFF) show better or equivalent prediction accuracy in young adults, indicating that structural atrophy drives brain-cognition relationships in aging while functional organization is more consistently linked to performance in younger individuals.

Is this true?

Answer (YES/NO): NO